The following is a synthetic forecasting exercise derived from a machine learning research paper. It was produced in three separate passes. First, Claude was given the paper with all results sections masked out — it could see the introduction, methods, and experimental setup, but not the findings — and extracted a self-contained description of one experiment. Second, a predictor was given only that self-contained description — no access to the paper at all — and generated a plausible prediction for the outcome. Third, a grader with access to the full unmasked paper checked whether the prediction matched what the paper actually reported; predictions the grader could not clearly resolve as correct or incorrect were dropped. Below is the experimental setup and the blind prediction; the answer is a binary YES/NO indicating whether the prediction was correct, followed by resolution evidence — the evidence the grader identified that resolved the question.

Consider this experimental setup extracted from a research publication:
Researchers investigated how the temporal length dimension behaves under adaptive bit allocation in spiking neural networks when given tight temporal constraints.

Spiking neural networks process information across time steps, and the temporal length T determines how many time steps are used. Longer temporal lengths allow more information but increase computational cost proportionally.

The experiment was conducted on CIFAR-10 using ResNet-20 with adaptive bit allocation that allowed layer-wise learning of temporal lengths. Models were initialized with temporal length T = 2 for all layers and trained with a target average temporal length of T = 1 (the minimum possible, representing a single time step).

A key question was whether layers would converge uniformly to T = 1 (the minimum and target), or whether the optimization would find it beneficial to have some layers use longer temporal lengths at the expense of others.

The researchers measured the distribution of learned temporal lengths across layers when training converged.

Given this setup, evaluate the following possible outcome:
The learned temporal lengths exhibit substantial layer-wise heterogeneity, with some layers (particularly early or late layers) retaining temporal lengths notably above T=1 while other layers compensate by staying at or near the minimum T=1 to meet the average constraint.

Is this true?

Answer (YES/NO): YES